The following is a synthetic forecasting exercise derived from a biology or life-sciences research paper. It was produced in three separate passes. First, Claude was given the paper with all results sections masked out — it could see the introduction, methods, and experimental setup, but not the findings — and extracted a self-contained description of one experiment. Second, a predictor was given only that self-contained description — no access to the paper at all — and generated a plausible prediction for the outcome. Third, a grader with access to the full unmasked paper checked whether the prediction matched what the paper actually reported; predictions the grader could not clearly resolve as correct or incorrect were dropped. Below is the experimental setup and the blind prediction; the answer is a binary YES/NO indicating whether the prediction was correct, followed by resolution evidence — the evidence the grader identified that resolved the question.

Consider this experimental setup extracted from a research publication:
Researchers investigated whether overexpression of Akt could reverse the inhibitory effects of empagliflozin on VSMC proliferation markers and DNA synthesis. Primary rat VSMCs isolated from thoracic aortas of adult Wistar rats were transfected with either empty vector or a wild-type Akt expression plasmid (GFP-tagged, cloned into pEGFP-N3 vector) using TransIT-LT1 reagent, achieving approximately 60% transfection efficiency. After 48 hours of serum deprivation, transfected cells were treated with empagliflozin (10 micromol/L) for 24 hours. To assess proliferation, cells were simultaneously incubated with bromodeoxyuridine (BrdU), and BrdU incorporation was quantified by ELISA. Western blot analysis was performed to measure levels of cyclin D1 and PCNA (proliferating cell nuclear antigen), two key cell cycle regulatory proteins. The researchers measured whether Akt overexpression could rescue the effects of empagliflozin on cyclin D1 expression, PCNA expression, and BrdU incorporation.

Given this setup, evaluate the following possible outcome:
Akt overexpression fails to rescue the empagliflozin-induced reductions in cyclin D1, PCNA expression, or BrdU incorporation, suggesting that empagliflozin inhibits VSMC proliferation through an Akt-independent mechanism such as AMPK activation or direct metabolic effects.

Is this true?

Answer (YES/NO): NO